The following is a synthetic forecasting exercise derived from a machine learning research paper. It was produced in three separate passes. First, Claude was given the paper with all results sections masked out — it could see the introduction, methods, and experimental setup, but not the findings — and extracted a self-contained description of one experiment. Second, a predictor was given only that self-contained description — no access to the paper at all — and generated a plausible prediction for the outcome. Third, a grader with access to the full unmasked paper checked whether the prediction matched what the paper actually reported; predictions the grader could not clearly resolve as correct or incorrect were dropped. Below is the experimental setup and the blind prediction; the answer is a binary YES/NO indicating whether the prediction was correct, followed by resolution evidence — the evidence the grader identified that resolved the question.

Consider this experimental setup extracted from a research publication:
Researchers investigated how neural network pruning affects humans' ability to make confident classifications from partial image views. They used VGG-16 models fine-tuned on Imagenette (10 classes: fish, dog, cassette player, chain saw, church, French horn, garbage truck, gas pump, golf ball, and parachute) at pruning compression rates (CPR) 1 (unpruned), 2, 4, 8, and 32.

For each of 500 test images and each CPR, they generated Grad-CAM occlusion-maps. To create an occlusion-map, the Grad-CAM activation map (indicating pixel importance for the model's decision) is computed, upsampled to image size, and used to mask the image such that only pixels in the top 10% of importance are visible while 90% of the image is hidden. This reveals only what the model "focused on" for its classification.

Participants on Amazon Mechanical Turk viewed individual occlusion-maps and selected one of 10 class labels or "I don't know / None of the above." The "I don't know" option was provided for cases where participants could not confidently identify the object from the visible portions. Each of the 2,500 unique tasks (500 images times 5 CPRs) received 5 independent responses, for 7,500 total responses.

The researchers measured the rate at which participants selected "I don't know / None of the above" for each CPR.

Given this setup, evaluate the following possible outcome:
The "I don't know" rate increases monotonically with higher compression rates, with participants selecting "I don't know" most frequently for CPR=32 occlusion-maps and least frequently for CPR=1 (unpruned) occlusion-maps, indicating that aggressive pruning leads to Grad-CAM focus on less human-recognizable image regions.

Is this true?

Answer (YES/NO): NO